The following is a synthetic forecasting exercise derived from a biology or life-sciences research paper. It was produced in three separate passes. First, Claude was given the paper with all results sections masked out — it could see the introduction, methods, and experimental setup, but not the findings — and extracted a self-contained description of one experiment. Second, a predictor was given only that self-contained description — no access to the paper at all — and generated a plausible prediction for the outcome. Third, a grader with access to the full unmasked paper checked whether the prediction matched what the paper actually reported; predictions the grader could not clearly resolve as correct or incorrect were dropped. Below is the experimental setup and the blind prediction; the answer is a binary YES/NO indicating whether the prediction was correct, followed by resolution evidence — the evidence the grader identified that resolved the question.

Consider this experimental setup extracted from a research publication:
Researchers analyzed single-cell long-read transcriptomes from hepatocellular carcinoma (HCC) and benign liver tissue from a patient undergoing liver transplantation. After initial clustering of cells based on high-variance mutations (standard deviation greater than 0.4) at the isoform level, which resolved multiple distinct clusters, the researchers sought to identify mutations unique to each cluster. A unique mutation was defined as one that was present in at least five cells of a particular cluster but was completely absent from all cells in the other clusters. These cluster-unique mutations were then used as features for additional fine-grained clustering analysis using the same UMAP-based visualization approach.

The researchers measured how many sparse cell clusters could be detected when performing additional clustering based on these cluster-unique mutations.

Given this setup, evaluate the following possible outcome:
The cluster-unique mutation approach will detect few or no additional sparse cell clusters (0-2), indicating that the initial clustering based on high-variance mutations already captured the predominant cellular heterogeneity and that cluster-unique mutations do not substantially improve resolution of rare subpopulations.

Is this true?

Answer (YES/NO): NO